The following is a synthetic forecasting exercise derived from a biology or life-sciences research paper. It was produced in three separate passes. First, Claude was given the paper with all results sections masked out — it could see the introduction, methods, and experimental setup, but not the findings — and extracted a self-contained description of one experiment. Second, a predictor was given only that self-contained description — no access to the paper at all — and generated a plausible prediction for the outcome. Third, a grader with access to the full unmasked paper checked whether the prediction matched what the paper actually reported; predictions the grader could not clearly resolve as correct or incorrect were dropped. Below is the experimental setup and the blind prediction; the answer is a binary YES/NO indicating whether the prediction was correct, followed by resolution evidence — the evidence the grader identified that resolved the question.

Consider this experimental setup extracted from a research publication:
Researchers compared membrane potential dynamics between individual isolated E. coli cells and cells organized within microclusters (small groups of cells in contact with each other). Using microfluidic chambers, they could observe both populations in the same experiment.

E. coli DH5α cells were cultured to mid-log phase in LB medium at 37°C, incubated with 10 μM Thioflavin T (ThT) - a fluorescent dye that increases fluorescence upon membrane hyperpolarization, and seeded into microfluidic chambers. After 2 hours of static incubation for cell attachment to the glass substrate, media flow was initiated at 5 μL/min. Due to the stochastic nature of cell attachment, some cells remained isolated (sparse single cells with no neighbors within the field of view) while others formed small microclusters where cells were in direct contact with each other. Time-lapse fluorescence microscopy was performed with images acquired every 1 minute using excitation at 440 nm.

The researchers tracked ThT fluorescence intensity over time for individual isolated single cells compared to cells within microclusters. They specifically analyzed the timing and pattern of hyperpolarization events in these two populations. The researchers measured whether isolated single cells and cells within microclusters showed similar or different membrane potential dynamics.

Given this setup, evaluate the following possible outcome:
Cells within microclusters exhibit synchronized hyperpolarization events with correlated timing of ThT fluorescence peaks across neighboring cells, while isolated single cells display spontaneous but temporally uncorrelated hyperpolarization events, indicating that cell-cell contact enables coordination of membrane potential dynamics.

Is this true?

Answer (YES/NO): YES